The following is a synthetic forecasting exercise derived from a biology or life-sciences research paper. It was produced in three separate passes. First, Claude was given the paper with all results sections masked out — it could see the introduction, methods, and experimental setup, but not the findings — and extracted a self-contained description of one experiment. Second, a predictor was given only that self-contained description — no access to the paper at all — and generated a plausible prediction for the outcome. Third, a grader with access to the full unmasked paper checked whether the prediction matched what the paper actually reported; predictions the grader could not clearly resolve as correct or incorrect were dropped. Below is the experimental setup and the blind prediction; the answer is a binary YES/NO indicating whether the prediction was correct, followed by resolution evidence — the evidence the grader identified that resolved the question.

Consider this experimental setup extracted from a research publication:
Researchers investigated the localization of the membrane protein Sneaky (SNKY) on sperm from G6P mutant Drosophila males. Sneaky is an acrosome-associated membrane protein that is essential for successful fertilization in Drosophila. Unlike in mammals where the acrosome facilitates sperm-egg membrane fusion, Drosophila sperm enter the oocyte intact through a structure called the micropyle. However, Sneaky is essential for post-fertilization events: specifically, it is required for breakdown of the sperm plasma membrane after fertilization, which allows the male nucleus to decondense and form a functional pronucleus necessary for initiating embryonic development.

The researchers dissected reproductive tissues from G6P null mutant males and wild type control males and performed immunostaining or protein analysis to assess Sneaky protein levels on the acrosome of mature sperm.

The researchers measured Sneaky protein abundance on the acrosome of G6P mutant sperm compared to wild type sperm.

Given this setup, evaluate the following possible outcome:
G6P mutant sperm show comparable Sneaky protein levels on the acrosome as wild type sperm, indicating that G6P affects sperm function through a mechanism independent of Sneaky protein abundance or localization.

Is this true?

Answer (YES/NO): NO